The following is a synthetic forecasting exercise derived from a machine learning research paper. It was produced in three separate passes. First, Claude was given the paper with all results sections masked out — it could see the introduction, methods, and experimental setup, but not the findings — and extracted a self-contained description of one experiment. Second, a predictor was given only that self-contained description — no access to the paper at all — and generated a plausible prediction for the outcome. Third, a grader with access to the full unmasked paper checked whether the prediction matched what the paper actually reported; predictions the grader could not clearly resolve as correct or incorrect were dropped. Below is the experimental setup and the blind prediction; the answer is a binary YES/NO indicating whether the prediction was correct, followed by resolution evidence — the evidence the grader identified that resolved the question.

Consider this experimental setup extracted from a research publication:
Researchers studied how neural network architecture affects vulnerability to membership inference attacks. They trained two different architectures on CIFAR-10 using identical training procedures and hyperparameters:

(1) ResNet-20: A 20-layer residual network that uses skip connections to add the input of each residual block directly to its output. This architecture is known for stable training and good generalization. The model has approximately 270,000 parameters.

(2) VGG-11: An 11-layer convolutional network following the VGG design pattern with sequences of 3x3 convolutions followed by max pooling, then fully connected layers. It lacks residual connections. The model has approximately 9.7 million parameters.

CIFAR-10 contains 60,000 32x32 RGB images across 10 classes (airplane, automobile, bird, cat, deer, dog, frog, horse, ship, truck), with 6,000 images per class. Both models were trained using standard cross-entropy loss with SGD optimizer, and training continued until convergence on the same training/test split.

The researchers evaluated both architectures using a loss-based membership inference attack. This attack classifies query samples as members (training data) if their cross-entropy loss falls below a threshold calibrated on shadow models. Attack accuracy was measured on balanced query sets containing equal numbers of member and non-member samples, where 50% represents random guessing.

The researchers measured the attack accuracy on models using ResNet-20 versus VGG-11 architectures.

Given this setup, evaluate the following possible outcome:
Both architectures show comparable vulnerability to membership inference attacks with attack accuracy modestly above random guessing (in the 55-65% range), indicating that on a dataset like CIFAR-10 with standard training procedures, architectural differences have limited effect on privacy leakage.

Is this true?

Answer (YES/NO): NO